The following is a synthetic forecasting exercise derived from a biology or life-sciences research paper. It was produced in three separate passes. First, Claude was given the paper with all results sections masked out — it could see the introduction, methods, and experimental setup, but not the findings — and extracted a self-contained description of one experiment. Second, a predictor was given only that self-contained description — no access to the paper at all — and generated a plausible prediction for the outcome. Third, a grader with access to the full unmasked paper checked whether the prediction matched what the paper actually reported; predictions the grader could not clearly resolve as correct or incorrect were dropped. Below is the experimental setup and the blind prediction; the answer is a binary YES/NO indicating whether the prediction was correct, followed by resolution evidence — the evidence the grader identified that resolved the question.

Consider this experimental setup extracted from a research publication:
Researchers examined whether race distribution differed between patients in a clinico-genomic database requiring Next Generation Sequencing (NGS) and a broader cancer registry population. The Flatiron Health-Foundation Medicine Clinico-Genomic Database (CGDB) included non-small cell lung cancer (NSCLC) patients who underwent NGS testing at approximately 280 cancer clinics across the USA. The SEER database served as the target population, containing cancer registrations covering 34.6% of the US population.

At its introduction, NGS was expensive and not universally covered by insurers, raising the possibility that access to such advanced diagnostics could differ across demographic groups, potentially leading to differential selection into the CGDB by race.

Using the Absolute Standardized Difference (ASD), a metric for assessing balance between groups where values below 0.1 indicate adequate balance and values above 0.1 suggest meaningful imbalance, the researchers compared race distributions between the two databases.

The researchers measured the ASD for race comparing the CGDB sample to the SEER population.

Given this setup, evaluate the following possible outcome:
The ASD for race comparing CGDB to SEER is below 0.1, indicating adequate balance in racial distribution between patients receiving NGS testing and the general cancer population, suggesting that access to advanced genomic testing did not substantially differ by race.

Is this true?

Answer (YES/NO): NO